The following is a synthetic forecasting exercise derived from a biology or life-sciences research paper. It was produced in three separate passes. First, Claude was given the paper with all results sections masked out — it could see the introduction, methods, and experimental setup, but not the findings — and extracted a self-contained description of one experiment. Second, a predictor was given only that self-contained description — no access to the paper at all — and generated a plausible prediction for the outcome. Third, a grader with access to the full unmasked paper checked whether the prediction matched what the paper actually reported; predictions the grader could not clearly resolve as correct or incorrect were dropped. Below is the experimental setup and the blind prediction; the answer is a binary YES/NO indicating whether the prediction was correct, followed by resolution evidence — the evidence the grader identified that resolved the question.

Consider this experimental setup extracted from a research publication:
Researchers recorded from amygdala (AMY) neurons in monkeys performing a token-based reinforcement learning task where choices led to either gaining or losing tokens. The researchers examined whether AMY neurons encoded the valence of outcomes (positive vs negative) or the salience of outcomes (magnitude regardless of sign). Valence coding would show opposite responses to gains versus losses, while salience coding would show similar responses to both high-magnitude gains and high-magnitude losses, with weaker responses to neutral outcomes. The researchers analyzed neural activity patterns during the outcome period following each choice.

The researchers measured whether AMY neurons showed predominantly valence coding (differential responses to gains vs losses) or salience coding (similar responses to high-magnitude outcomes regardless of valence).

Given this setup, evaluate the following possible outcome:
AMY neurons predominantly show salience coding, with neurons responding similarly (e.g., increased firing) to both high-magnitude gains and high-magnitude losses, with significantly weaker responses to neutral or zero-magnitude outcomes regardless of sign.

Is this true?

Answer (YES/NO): YES